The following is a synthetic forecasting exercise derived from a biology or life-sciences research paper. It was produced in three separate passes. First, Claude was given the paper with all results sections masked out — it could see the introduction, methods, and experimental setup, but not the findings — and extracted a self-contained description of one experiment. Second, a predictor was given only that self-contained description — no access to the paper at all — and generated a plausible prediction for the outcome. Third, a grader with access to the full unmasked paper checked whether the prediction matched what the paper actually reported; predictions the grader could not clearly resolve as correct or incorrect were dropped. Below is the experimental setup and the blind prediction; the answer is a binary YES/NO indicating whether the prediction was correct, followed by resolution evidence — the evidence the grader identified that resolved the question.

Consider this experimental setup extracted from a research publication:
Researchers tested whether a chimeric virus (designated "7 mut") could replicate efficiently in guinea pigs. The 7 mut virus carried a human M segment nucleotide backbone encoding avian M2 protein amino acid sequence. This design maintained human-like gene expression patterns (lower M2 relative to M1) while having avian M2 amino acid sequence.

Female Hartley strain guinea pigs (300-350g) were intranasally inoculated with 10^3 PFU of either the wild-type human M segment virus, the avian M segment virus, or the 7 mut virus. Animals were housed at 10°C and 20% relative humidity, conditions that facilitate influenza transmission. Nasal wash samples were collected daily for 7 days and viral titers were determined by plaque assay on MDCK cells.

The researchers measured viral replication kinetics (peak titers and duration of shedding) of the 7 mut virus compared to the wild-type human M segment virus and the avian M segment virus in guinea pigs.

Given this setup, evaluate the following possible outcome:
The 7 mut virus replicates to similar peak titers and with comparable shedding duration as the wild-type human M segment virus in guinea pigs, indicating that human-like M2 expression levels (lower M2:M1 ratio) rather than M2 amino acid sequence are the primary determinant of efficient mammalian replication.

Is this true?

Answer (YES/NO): YES